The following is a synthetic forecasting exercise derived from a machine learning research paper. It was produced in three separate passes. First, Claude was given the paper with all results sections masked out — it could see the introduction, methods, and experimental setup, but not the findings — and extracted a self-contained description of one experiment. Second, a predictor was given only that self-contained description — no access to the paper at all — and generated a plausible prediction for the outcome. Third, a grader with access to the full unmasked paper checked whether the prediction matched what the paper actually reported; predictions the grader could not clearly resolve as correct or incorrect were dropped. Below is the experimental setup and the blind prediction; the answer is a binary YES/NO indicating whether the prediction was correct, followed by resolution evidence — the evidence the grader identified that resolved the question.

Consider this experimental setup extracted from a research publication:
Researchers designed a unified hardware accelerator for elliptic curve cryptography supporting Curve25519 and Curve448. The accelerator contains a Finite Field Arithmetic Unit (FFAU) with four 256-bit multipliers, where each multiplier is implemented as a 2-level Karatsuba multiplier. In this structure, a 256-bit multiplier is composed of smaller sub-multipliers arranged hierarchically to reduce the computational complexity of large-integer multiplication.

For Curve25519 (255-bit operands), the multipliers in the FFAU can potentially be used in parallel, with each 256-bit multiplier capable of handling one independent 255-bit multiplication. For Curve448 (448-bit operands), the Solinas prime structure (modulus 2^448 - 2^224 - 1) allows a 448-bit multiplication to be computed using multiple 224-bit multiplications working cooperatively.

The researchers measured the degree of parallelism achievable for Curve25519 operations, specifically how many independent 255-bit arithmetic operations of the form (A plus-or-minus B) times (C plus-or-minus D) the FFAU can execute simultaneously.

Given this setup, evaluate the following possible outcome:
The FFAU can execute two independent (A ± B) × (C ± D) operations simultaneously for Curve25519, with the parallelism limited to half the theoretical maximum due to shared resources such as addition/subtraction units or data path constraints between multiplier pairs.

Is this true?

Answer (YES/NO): NO